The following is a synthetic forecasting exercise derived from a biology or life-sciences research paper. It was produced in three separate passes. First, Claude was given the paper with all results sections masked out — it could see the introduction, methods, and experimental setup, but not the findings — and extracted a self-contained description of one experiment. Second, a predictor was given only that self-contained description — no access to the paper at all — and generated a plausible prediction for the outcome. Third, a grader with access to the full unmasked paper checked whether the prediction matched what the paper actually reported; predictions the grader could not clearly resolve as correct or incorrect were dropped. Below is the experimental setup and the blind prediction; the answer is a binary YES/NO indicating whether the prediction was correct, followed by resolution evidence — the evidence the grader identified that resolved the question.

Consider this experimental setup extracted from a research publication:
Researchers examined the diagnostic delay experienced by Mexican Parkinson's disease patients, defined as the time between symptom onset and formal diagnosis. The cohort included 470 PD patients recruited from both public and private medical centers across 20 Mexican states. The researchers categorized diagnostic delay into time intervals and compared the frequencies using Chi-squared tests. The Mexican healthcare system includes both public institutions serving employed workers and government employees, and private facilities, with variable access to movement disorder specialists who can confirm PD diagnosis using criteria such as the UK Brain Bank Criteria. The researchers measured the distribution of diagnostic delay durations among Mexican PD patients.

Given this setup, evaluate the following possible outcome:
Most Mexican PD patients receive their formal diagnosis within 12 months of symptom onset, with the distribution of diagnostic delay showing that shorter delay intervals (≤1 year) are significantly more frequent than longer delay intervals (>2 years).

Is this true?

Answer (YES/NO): NO